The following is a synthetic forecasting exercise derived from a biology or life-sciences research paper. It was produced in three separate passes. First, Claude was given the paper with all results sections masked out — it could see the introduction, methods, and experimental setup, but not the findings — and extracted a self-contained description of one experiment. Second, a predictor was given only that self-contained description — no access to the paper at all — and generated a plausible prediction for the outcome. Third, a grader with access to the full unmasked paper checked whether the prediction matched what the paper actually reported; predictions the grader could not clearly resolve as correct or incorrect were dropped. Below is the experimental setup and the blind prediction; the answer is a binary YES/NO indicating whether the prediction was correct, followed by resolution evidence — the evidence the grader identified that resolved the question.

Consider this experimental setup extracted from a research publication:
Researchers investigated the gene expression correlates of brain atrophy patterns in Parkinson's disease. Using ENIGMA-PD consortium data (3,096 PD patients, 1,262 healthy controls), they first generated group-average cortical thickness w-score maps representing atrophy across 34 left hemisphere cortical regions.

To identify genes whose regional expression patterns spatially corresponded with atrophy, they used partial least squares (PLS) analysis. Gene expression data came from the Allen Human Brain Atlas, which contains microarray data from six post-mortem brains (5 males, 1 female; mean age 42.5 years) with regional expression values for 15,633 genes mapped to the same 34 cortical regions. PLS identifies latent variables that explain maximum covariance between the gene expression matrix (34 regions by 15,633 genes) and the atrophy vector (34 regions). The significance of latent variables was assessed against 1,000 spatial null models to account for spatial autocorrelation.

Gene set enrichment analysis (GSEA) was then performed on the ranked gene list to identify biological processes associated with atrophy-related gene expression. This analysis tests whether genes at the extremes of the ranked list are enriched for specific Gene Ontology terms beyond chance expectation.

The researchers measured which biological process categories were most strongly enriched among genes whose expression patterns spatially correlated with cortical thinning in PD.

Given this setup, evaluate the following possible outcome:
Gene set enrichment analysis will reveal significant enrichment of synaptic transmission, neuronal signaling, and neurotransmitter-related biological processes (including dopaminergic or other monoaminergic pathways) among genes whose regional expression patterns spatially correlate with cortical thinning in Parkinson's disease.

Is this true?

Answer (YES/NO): NO